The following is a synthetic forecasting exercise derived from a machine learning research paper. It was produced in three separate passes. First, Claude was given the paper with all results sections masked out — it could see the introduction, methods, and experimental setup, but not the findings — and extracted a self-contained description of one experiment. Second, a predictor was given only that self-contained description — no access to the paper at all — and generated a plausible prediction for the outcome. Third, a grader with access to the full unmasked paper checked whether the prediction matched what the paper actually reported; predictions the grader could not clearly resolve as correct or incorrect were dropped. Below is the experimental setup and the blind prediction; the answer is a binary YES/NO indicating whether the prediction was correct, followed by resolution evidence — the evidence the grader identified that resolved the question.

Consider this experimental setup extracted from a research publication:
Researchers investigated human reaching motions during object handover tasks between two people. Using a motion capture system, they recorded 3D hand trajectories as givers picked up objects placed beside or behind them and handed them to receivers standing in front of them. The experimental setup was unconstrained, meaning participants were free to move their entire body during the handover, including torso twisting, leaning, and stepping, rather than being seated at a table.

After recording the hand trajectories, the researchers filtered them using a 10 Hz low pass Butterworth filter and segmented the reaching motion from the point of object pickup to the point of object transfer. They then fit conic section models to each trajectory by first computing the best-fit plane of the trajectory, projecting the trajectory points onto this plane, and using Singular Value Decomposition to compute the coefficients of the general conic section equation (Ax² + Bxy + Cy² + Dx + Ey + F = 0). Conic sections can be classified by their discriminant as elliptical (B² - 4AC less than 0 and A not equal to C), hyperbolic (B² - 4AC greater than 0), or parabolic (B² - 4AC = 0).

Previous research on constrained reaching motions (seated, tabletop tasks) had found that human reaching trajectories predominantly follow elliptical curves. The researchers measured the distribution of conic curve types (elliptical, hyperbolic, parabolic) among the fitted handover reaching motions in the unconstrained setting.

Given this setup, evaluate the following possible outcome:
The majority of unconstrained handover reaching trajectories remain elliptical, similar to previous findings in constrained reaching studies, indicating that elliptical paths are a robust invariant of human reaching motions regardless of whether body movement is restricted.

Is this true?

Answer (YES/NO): NO